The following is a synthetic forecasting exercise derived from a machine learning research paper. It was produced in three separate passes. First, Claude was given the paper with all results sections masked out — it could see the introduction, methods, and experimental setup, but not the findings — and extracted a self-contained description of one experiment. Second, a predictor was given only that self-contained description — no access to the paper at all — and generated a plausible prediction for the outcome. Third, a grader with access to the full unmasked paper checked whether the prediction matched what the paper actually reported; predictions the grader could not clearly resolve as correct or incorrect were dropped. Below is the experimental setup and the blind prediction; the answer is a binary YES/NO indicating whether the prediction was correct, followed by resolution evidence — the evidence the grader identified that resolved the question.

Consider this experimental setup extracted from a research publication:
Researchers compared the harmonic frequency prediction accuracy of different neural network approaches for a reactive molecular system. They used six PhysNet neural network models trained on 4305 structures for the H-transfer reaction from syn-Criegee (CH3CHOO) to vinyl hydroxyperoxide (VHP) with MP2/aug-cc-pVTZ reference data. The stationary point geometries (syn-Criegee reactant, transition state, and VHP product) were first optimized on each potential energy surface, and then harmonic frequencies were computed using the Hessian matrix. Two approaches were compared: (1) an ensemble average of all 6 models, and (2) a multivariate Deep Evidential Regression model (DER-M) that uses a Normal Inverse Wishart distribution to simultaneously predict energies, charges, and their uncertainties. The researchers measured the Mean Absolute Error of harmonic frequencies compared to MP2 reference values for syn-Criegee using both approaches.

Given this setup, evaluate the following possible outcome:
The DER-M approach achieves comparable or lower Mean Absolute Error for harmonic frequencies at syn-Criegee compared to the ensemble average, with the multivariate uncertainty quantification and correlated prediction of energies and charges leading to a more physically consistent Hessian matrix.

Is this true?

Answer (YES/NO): NO